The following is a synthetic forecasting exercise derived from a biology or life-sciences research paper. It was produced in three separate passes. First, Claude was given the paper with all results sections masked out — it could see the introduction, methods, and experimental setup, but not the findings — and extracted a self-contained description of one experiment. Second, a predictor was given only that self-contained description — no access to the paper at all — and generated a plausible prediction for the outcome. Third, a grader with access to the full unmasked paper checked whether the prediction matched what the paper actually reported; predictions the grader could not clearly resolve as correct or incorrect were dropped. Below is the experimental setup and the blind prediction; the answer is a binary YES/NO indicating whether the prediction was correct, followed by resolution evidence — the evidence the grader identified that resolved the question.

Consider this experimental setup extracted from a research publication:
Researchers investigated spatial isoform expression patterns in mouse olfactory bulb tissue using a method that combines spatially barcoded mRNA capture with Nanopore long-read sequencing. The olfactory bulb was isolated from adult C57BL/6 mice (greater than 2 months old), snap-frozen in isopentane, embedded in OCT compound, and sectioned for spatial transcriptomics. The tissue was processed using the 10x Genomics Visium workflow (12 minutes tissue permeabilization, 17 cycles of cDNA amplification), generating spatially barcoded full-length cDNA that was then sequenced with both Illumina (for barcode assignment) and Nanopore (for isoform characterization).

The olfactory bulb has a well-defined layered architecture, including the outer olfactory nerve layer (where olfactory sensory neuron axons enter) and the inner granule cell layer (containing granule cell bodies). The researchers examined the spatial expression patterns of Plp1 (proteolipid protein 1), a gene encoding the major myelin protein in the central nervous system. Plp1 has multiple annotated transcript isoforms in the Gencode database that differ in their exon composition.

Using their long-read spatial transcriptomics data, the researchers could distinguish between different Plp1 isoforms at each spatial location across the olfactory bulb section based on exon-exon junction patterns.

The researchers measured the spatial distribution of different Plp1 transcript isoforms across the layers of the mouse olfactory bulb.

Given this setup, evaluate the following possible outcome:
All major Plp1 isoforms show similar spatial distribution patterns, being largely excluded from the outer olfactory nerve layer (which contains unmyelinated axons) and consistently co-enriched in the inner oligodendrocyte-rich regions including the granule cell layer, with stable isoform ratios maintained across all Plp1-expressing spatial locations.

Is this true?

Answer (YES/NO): NO